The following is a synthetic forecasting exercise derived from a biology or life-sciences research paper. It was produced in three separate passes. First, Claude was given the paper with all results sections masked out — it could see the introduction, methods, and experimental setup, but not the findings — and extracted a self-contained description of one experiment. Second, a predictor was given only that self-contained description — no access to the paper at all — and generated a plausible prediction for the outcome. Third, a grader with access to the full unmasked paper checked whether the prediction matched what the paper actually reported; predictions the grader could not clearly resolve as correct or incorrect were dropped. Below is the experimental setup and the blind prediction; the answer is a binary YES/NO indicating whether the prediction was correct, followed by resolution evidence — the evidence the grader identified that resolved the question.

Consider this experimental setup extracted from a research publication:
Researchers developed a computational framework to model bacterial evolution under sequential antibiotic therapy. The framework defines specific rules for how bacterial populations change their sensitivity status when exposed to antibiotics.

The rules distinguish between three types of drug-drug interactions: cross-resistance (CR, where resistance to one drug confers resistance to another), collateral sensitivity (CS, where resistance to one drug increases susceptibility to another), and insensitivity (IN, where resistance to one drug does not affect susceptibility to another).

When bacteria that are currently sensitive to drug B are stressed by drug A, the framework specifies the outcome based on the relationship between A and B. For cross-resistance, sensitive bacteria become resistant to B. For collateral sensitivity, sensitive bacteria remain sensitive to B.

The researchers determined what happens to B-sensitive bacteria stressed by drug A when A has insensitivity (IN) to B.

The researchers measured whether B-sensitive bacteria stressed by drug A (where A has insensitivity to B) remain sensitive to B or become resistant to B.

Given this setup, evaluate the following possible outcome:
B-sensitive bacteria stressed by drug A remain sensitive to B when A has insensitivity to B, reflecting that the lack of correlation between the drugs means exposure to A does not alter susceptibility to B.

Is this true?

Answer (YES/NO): YES